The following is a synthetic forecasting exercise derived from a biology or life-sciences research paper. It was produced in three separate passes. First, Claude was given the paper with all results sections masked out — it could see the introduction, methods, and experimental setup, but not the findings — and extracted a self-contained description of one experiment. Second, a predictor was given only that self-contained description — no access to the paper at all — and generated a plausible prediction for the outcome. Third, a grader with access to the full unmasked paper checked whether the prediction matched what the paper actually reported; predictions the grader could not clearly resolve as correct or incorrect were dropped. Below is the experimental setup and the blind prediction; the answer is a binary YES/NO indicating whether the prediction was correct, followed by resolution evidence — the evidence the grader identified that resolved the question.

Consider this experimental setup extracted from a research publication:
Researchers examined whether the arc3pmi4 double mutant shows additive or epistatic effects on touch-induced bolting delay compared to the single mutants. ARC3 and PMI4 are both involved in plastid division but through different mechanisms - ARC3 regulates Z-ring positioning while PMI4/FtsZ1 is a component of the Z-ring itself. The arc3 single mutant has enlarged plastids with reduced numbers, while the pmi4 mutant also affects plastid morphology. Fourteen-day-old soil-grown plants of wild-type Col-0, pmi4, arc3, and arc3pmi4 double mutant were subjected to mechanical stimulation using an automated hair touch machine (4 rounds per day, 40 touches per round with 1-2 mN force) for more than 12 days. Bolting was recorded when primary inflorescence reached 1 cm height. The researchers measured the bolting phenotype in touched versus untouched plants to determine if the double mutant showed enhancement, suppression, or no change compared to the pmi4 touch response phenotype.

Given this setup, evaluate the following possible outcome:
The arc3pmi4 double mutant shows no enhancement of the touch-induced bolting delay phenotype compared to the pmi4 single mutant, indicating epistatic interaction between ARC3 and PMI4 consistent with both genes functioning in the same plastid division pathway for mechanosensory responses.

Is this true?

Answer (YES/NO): YES